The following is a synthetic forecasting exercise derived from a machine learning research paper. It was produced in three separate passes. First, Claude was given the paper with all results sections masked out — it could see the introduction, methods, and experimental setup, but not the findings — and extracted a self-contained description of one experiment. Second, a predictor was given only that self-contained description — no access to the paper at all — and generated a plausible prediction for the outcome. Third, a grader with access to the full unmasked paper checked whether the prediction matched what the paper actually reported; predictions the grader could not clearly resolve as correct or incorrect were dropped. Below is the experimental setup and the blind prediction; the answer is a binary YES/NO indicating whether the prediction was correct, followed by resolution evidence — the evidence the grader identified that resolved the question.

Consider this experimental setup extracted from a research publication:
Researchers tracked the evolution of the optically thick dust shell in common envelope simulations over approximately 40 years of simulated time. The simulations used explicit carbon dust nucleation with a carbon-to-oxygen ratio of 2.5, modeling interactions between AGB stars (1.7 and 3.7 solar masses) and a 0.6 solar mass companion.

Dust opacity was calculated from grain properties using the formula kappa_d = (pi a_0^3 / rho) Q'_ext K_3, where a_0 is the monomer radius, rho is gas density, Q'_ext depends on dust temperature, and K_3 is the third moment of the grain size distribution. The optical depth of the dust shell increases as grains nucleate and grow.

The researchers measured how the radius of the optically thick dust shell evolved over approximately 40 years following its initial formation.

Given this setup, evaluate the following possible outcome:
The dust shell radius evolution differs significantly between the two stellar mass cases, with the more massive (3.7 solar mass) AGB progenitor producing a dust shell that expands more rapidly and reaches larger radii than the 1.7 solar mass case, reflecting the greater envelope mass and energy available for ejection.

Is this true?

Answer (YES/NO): NO